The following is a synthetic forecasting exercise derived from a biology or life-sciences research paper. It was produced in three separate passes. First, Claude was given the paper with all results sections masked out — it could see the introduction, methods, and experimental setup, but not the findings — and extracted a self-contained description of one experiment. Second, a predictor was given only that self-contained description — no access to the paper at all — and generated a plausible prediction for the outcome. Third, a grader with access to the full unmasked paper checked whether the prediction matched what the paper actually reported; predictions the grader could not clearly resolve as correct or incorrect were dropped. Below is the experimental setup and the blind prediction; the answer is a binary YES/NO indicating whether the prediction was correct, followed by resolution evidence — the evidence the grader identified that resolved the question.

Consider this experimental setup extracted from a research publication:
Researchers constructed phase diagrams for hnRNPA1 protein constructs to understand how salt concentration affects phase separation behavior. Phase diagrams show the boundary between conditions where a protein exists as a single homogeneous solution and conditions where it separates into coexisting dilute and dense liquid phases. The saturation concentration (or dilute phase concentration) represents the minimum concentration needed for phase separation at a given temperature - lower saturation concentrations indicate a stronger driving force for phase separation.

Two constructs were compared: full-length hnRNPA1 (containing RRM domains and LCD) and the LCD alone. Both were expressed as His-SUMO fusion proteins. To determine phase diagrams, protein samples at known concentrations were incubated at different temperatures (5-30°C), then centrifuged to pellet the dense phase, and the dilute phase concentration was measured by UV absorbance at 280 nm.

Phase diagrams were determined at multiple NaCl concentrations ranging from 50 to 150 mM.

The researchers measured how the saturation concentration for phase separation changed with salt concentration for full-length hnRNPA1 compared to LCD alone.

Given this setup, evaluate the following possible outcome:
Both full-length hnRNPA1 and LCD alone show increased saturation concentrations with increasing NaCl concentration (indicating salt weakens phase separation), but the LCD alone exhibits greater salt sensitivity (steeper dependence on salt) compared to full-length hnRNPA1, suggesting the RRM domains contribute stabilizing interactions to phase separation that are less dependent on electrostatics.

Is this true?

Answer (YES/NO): NO